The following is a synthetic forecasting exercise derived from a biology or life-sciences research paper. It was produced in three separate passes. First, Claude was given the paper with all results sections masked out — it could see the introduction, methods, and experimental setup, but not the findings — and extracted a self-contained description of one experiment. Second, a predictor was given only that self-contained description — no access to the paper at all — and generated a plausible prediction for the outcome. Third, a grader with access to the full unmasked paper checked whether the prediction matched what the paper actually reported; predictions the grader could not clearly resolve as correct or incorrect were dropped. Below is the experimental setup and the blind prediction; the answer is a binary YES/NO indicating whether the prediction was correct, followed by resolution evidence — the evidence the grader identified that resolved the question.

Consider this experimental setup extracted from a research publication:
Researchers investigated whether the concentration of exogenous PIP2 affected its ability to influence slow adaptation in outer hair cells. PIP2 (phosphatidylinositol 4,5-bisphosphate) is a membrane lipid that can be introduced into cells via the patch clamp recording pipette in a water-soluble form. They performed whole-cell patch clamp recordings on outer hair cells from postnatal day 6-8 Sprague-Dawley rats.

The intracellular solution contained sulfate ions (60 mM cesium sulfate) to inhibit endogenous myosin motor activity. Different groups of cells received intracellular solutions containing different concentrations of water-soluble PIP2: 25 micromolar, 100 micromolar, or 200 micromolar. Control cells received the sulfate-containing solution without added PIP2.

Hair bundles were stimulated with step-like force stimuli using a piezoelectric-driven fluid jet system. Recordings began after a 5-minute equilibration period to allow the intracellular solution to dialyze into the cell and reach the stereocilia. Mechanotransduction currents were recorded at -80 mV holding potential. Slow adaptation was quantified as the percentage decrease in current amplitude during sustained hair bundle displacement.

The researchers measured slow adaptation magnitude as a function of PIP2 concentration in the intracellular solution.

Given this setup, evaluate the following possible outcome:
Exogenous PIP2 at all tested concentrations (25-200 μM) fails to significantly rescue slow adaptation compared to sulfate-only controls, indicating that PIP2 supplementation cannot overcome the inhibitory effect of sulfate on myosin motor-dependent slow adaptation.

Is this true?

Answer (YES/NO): NO